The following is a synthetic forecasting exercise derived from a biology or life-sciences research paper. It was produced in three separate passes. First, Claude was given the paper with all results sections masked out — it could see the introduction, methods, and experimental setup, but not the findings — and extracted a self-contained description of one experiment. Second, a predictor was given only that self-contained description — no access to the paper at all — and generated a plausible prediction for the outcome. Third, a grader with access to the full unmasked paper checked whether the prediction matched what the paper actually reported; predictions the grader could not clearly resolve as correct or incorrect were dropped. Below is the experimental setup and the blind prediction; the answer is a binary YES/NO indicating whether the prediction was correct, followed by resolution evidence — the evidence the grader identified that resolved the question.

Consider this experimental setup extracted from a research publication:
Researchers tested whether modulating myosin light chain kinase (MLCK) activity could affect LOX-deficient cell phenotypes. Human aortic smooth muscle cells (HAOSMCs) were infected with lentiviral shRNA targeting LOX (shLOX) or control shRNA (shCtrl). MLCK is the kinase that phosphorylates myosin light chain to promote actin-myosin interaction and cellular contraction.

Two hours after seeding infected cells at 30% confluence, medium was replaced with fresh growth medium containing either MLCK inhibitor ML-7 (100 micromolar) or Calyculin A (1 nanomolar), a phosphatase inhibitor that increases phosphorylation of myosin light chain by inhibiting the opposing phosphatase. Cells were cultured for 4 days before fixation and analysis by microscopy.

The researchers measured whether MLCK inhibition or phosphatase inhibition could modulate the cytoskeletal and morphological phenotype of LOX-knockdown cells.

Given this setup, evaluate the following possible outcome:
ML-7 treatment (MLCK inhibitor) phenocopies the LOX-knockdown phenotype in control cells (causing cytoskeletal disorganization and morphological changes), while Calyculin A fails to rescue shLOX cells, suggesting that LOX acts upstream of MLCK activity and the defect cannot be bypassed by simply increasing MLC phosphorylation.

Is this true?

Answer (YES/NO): NO